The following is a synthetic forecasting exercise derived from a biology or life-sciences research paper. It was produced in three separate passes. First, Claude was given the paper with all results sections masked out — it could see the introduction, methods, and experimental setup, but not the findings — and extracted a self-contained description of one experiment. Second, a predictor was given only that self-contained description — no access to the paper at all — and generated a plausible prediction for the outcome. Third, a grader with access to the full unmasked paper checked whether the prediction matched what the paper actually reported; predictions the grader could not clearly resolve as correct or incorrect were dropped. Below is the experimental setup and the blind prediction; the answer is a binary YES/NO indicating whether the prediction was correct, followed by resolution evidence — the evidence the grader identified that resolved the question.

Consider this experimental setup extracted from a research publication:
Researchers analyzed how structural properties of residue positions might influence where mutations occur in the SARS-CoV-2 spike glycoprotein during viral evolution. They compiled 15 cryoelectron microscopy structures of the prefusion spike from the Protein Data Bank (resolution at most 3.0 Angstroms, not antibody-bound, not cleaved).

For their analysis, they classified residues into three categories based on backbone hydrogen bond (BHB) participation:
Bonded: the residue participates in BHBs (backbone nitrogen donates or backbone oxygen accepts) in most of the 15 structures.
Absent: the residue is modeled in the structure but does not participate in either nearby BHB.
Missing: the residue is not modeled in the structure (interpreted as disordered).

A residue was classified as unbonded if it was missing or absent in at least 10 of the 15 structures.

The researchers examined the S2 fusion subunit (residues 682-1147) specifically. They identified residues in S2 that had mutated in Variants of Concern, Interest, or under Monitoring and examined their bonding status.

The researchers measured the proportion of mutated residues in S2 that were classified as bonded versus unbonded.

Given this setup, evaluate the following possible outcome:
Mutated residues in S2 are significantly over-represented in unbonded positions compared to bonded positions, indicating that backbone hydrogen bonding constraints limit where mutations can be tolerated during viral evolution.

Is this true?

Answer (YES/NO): NO